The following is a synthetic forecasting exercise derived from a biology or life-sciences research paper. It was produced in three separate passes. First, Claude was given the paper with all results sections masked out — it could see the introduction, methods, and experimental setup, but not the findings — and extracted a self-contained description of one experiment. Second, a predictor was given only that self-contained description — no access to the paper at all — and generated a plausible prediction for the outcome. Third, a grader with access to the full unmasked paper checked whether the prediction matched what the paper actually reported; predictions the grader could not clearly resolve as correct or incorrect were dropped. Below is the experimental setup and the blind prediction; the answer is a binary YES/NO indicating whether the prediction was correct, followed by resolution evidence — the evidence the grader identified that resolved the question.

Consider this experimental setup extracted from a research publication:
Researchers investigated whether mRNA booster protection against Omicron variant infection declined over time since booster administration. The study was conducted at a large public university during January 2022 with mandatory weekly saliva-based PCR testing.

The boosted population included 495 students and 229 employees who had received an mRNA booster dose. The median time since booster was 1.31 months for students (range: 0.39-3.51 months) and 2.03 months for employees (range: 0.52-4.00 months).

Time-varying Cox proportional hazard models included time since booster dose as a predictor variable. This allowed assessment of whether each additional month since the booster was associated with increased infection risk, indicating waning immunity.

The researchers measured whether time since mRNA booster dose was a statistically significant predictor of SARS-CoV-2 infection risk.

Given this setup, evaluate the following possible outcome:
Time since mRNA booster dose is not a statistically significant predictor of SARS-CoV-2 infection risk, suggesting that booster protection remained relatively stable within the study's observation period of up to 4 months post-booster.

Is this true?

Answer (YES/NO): YES